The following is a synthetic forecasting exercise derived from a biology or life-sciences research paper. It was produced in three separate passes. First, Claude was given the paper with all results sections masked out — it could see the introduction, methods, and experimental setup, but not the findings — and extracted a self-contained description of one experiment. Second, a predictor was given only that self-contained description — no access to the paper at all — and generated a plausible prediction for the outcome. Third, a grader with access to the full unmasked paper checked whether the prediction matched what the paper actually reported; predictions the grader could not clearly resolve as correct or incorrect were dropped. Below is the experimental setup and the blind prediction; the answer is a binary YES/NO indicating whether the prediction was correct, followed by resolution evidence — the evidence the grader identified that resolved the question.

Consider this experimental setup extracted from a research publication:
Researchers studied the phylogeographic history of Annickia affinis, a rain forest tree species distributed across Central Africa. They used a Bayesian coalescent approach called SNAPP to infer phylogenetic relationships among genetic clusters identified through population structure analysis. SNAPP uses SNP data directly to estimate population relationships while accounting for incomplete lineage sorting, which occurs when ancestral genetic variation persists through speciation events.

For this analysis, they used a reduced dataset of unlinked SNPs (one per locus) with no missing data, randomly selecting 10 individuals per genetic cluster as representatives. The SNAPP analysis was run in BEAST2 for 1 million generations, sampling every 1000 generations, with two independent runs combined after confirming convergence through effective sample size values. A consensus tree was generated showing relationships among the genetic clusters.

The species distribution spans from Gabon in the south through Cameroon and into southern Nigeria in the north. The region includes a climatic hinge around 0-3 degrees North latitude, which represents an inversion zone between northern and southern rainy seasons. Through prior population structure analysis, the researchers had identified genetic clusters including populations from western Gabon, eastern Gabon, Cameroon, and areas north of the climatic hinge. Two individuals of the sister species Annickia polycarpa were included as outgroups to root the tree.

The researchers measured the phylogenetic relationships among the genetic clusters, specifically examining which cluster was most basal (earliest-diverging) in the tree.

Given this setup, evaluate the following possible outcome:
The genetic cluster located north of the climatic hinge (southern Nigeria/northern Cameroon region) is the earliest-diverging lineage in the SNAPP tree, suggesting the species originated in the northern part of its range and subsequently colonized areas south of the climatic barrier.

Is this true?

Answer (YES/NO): NO